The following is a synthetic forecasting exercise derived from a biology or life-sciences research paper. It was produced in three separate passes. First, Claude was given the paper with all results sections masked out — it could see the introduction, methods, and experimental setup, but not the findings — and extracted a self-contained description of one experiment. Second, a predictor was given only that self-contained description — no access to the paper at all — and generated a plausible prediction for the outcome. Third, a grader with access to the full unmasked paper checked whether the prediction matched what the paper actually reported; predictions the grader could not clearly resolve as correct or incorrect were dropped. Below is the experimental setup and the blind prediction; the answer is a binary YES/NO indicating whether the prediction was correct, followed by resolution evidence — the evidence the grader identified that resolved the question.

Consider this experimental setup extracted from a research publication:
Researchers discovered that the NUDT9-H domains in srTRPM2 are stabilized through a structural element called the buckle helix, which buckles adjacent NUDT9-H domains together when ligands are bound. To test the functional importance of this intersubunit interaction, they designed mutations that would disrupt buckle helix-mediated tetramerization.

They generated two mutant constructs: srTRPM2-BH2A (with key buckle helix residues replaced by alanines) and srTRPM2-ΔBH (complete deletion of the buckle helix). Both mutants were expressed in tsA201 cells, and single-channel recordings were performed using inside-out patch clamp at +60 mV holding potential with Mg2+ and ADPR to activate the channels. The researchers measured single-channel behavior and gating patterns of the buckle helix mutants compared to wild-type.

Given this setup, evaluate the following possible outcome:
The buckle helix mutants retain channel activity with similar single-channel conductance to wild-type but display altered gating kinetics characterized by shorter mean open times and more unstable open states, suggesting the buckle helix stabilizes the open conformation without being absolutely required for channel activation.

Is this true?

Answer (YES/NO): NO